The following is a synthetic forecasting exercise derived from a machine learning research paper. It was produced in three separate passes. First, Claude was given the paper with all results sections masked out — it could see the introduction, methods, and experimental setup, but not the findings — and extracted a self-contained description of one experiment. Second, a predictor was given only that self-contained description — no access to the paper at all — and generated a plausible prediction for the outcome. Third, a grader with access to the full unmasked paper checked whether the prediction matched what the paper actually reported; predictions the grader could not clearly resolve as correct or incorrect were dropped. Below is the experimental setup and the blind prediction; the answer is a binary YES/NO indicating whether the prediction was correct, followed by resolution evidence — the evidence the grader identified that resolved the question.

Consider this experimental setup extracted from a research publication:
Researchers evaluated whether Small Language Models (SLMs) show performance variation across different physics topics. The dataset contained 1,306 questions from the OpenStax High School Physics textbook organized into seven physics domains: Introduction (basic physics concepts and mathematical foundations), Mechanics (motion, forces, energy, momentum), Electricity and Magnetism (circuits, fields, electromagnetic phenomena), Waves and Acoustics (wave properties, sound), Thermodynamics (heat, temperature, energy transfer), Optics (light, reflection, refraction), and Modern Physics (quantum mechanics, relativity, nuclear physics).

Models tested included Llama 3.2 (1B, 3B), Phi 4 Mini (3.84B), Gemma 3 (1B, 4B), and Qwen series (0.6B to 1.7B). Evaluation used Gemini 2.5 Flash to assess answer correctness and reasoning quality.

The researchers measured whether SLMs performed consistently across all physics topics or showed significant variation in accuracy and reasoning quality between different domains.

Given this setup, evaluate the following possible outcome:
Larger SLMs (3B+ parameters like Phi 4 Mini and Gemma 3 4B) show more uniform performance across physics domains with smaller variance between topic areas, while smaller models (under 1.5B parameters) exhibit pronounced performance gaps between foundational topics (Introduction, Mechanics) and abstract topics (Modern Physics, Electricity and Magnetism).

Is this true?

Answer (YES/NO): NO